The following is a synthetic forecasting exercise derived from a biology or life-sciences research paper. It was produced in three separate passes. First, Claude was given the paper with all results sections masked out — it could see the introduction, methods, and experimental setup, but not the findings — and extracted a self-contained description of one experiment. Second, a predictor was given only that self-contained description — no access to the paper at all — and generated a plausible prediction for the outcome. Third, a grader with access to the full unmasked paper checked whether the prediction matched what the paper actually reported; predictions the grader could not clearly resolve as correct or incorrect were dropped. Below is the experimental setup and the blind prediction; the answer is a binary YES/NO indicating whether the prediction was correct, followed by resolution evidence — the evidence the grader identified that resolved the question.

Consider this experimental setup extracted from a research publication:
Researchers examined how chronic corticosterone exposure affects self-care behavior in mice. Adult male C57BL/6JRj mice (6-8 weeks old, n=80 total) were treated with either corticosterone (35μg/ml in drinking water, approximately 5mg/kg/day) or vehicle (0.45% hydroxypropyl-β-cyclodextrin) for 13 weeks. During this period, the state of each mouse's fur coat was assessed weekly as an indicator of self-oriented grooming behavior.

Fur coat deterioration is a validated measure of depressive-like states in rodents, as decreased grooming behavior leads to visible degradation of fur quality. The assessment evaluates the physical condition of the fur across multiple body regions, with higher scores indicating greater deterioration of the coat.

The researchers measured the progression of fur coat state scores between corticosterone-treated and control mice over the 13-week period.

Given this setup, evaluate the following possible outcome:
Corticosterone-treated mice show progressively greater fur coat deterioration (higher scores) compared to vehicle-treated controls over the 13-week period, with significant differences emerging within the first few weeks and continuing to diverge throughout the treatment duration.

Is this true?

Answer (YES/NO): YES